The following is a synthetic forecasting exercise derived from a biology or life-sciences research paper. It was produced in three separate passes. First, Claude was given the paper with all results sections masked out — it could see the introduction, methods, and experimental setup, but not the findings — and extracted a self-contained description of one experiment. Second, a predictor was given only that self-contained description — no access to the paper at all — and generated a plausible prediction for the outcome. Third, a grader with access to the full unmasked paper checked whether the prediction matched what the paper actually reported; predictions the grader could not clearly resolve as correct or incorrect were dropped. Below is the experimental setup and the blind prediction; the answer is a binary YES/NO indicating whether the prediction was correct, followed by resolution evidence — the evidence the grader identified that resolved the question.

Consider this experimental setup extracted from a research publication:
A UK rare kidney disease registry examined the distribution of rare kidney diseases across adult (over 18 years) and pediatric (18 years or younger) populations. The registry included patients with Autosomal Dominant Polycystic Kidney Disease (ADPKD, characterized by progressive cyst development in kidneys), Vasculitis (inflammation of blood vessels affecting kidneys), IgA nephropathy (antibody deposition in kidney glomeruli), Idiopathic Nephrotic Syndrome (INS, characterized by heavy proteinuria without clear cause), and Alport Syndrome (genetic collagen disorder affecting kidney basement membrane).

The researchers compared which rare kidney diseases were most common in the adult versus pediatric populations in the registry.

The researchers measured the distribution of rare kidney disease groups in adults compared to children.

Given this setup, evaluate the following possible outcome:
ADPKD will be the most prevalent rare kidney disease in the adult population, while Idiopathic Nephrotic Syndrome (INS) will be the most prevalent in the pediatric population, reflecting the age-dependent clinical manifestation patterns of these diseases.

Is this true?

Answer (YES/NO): YES